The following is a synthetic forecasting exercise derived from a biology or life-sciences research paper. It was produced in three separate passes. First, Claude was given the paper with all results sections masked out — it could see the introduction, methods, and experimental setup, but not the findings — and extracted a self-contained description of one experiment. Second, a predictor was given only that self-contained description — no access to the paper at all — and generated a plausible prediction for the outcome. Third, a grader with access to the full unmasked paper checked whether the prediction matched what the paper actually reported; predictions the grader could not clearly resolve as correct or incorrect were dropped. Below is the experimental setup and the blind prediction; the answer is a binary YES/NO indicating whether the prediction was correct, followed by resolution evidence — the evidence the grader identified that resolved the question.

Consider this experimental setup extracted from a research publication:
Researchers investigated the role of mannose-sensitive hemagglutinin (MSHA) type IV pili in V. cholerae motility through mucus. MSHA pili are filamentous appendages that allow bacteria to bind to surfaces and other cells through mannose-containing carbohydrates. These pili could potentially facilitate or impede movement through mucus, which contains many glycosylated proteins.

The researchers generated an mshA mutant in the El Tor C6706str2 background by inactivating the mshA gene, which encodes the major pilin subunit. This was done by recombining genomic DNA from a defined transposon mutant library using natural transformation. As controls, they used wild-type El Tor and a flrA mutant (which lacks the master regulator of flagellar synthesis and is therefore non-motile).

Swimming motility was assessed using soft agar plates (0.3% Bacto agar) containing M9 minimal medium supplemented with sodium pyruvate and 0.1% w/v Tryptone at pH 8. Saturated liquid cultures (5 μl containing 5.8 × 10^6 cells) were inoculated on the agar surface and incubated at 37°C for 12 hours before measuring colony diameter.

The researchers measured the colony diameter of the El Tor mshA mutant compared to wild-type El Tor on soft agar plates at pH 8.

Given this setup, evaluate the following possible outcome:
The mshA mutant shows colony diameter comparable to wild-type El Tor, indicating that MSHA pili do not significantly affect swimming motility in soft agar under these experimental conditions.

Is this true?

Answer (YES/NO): NO